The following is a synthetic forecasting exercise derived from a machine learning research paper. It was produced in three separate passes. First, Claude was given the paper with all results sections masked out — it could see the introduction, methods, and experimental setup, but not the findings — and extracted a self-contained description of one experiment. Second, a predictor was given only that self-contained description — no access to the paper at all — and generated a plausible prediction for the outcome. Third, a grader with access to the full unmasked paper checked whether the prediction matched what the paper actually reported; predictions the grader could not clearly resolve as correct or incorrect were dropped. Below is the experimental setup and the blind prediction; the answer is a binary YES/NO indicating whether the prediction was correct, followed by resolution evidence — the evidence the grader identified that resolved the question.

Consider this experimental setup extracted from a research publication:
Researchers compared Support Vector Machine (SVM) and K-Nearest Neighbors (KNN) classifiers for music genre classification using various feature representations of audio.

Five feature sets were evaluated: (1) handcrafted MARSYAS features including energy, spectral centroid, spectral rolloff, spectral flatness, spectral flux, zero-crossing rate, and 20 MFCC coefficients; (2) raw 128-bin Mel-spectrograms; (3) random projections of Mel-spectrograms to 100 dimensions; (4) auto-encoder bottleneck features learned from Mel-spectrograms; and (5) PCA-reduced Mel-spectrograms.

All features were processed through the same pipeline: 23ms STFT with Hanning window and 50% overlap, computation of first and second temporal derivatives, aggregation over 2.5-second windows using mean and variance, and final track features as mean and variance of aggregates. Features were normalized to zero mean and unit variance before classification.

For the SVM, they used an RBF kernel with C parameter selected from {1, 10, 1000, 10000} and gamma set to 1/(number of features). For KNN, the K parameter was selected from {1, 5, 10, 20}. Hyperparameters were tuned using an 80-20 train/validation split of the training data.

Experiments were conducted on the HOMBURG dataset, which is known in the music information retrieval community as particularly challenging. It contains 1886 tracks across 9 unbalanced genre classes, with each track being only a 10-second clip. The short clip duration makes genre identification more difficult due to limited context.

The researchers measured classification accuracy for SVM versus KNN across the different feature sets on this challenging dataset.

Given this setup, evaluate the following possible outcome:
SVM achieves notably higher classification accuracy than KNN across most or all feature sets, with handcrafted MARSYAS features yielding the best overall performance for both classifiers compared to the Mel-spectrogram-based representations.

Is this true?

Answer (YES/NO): NO